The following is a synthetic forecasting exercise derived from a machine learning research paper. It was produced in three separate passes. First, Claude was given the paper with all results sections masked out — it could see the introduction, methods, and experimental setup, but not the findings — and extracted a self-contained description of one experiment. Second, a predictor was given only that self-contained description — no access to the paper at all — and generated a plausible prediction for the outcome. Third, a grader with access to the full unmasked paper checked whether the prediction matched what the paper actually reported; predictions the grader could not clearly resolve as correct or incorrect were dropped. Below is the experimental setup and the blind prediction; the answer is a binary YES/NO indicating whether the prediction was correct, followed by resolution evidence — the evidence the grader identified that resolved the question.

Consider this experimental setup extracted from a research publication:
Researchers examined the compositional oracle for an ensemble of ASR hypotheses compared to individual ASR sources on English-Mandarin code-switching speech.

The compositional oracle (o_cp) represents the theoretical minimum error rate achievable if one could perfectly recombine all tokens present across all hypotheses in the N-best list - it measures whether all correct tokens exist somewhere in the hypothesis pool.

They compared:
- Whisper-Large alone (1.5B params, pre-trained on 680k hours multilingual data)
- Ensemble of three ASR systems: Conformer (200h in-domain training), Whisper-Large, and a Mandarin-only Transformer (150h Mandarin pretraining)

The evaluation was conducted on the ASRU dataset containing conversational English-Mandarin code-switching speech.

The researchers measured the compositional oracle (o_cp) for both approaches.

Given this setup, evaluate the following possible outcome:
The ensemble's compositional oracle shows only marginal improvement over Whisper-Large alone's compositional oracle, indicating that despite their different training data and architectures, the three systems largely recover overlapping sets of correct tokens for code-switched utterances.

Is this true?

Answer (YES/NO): NO